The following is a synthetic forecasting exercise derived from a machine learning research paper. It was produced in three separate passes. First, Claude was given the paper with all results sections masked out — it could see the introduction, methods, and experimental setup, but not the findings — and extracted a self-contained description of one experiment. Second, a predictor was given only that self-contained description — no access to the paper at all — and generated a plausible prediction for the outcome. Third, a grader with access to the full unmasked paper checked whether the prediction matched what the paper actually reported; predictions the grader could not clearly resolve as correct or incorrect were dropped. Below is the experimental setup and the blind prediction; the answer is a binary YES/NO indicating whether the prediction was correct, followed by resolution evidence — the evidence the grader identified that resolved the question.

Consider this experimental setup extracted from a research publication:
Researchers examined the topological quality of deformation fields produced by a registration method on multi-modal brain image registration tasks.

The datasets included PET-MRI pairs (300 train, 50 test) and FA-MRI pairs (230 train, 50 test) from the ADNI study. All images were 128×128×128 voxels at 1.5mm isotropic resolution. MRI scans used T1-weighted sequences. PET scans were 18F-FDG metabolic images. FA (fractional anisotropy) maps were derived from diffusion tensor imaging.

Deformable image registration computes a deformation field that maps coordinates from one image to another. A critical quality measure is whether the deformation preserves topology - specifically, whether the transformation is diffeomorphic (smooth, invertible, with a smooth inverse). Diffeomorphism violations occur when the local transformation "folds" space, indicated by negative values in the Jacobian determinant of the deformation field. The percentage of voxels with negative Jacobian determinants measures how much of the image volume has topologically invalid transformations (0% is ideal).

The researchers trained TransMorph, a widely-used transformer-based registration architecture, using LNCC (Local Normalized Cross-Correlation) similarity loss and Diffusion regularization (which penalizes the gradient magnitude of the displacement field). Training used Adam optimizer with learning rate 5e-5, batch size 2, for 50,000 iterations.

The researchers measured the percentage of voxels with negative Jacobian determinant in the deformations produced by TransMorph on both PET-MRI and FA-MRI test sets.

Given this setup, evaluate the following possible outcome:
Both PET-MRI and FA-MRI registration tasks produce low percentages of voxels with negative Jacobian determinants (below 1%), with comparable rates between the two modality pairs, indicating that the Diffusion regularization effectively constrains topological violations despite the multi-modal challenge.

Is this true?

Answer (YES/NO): NO